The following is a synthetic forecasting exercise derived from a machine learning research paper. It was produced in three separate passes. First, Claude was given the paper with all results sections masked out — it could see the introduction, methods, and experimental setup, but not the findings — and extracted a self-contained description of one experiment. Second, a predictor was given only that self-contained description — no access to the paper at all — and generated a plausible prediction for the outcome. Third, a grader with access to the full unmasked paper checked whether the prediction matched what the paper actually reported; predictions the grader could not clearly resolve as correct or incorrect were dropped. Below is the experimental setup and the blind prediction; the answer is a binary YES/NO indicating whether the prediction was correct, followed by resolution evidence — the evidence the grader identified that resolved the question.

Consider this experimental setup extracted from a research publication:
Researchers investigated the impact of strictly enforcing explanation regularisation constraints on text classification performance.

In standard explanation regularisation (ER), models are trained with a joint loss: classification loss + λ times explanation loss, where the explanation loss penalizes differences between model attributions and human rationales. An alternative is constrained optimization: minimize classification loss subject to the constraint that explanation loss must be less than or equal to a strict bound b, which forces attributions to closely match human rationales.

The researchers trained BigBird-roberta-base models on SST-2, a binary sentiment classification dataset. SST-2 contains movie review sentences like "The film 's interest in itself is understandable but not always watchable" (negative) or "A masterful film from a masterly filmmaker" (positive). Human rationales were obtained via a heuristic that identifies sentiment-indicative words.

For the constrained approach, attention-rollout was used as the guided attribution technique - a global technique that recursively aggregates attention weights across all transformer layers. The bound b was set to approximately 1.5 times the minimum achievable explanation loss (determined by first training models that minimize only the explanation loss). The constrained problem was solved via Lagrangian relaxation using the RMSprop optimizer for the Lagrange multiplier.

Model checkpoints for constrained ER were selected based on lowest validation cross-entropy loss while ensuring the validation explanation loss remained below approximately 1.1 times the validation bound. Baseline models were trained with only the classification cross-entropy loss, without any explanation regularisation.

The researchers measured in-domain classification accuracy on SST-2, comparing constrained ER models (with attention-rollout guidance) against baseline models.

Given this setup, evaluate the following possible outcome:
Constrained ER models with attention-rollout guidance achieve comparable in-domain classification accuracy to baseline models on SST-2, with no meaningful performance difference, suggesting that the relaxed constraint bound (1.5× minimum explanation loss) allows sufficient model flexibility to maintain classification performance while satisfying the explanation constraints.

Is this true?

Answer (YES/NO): NO